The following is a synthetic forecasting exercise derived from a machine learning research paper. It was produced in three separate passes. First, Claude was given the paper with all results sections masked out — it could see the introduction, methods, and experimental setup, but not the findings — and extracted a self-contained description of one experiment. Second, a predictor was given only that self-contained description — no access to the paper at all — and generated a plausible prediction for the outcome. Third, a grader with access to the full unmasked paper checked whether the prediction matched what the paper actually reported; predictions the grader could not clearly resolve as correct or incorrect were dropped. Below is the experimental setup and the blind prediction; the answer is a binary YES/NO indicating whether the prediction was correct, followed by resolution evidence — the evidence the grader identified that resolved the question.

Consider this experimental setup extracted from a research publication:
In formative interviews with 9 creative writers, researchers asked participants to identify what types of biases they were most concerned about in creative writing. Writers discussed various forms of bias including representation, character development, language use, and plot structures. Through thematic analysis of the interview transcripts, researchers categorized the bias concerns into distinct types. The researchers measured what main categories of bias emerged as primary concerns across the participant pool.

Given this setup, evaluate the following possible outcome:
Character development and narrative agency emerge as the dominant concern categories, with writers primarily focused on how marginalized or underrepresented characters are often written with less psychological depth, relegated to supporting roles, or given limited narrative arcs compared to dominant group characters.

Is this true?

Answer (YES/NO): NO